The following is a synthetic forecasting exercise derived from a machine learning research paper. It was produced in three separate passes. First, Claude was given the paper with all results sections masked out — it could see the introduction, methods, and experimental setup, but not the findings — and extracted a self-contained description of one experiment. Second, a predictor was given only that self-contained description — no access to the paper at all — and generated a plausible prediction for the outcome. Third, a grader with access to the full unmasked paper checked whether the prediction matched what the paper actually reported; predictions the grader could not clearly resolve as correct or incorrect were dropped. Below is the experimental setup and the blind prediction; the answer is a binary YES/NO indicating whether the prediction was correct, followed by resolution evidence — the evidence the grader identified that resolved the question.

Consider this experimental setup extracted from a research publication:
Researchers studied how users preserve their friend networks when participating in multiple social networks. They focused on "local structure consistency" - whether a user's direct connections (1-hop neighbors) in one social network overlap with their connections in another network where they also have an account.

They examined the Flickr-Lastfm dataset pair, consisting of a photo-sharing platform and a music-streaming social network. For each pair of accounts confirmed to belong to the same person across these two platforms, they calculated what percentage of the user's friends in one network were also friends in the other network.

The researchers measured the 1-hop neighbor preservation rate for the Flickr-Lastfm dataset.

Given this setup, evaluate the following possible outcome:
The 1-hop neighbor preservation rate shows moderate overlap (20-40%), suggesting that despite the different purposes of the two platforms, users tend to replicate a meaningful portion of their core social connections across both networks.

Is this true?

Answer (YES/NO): YES